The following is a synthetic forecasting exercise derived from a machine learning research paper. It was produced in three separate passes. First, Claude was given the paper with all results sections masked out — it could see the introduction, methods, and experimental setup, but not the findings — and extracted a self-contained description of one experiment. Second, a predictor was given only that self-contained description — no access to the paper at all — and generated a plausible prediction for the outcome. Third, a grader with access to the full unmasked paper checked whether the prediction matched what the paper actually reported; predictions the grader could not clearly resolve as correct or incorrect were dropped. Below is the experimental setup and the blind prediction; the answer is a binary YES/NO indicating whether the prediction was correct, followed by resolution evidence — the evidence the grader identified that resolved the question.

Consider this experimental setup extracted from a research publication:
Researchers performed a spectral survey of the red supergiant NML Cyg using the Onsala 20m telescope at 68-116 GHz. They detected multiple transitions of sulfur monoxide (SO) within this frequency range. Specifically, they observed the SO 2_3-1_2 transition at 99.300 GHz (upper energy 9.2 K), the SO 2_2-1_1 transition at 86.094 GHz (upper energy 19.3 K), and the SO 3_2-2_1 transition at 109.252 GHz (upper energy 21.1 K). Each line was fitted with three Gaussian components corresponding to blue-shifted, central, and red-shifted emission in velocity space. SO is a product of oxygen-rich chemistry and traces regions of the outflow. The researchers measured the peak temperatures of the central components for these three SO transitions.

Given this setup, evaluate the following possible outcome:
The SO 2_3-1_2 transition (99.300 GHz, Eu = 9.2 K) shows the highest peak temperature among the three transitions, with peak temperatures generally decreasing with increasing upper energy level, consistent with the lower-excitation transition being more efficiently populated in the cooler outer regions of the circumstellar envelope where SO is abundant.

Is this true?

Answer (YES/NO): NO